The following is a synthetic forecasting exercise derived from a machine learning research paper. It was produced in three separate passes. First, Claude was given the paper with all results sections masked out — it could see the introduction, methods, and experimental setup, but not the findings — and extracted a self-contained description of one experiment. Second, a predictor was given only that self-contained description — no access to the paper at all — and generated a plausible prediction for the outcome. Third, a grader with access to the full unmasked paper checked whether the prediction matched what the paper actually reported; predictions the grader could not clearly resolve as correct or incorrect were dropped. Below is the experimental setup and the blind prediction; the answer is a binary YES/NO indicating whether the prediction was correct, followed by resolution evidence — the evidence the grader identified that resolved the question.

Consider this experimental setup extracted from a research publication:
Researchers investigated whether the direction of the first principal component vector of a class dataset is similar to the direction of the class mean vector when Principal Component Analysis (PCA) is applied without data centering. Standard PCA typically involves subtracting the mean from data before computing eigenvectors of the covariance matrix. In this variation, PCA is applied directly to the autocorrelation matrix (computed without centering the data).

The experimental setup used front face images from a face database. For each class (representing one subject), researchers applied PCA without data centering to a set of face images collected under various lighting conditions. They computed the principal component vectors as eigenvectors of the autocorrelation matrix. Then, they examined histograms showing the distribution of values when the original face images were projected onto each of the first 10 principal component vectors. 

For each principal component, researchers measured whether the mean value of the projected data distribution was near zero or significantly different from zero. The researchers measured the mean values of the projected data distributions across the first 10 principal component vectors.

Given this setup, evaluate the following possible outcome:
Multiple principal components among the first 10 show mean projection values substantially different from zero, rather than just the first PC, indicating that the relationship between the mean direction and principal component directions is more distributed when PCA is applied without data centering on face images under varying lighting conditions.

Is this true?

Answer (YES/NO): NO